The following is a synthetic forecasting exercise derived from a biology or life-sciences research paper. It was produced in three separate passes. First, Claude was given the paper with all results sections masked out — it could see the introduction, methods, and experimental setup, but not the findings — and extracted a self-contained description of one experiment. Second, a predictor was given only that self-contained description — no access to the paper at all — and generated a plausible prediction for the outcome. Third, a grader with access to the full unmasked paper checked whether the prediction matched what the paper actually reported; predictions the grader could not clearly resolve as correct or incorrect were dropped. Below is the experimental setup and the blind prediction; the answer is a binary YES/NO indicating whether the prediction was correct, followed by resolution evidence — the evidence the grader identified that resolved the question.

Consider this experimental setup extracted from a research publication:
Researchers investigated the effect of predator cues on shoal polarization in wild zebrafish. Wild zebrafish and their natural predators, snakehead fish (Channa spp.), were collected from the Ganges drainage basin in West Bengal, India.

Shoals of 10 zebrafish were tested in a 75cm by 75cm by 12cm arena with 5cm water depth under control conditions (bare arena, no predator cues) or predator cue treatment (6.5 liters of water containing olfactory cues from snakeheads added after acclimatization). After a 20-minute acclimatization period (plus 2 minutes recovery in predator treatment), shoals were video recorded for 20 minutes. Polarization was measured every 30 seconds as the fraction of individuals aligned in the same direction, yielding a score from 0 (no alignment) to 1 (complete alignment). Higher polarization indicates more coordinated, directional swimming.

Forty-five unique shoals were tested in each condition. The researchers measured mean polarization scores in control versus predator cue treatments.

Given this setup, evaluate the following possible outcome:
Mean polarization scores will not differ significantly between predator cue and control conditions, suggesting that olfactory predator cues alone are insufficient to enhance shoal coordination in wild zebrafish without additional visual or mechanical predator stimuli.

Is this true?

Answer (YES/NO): NO